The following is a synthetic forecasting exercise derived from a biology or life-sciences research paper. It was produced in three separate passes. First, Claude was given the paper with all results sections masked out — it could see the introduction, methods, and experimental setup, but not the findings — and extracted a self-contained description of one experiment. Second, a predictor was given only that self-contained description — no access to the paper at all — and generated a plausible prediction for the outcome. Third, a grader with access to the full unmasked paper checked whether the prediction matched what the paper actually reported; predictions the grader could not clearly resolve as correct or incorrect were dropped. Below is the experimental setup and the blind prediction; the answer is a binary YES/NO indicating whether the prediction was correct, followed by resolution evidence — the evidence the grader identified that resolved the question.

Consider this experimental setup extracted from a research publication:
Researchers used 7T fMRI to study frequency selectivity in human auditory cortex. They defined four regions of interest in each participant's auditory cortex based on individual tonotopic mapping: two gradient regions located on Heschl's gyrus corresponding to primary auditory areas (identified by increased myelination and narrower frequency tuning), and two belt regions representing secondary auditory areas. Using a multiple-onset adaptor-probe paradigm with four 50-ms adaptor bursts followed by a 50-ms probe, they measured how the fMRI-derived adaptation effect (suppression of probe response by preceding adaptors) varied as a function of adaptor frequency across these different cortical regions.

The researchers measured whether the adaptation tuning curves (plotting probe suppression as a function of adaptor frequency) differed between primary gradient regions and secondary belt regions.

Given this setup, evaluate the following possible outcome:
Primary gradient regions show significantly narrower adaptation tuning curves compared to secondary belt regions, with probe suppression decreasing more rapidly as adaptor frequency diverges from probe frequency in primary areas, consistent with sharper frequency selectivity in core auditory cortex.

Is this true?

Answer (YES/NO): YES